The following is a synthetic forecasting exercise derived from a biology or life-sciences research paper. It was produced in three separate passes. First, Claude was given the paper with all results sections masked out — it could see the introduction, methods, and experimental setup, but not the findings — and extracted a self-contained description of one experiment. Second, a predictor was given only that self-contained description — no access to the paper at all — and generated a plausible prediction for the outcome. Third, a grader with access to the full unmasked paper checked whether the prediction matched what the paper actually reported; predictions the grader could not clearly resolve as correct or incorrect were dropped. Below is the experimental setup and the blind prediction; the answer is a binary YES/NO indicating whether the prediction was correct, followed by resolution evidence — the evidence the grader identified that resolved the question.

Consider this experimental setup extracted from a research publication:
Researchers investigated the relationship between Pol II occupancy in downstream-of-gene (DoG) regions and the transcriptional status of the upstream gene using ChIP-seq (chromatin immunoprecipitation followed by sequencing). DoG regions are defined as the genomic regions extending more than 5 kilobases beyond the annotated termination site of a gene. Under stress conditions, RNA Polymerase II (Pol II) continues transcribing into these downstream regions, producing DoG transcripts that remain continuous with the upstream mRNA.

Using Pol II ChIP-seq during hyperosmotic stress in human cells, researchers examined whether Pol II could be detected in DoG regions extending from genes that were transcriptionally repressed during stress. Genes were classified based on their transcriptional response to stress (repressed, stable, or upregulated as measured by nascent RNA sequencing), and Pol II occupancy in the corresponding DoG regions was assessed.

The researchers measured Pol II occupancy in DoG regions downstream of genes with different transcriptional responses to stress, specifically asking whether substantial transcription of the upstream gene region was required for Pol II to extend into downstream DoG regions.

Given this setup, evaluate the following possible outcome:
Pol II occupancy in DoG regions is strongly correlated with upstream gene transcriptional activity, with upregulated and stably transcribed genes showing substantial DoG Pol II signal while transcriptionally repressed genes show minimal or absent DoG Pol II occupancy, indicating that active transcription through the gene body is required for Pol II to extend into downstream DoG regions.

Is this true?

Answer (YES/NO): NO